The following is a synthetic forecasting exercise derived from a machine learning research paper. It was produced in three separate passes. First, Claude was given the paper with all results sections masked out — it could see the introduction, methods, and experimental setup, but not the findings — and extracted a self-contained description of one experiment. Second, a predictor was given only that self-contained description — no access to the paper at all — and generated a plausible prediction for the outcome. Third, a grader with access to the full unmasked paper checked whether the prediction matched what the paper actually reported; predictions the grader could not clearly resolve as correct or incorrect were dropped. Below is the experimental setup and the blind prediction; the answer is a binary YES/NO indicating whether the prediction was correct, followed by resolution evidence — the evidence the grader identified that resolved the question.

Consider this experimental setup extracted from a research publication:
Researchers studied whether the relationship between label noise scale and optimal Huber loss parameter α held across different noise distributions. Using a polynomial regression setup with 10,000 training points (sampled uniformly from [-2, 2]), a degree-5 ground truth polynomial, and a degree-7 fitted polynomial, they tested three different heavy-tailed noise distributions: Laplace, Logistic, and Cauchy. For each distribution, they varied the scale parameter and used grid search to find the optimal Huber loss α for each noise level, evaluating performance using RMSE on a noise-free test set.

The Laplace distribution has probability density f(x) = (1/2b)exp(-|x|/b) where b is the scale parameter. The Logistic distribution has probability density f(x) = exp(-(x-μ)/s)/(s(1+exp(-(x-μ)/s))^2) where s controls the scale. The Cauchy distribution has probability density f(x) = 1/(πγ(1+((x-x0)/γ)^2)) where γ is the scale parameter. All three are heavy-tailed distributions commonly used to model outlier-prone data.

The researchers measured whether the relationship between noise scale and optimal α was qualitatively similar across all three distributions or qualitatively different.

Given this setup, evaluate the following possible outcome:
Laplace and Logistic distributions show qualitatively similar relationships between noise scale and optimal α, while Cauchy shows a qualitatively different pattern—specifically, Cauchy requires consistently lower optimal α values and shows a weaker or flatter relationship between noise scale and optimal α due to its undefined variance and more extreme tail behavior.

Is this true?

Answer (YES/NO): NO